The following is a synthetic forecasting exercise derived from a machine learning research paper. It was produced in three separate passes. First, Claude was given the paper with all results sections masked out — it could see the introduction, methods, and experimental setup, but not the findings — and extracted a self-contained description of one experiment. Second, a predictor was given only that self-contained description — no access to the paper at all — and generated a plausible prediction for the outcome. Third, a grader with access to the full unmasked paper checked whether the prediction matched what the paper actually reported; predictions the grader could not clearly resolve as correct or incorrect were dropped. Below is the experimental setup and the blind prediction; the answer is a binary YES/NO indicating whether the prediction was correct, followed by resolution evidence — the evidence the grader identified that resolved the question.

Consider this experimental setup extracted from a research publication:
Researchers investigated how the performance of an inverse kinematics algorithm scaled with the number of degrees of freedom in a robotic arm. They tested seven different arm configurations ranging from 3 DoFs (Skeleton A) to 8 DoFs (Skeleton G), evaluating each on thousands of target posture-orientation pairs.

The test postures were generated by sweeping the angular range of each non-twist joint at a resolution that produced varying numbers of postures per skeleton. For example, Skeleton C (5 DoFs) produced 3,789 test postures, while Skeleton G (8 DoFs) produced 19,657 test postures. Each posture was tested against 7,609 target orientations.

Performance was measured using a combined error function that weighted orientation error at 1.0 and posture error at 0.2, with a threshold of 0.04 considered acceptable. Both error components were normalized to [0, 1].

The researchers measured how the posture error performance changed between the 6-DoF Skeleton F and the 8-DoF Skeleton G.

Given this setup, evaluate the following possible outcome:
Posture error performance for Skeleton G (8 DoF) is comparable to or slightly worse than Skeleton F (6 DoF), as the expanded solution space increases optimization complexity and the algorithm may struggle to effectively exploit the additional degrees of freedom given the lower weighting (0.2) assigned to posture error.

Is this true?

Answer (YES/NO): NO